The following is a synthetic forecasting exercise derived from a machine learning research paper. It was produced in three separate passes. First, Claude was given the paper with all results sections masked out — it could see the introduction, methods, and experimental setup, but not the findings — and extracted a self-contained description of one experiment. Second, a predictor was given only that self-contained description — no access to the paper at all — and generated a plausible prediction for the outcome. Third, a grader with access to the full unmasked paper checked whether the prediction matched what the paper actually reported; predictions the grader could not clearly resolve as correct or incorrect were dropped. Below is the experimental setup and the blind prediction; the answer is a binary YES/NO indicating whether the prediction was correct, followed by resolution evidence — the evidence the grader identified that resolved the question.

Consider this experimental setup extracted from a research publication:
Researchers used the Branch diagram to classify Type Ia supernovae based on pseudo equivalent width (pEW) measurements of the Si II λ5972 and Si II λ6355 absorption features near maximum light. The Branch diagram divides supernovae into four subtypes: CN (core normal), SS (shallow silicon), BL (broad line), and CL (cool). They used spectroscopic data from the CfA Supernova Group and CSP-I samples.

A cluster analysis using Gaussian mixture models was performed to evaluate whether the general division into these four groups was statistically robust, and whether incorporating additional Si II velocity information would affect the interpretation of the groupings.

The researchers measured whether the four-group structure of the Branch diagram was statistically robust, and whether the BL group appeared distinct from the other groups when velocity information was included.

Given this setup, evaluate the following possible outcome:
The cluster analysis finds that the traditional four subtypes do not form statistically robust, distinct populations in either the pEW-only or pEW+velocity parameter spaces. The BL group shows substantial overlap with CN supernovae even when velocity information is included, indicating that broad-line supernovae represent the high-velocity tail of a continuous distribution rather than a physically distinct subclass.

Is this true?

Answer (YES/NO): NO